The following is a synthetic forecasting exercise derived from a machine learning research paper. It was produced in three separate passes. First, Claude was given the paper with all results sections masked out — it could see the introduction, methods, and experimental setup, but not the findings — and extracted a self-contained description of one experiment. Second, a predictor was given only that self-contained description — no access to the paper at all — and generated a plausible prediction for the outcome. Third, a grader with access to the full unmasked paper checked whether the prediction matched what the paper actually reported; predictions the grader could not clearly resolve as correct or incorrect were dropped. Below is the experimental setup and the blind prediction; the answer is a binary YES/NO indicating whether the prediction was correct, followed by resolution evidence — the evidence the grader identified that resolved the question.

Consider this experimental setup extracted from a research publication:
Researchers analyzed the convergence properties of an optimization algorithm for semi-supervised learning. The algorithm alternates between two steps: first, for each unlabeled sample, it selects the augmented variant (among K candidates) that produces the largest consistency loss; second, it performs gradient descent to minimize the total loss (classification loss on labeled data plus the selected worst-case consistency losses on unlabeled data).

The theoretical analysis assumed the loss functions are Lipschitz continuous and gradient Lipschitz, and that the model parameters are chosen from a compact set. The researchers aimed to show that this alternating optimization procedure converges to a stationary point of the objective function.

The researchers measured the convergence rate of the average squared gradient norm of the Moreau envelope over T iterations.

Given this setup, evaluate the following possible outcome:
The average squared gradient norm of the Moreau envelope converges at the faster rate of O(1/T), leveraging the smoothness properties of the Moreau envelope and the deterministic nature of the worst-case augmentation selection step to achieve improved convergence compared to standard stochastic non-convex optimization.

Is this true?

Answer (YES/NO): NO